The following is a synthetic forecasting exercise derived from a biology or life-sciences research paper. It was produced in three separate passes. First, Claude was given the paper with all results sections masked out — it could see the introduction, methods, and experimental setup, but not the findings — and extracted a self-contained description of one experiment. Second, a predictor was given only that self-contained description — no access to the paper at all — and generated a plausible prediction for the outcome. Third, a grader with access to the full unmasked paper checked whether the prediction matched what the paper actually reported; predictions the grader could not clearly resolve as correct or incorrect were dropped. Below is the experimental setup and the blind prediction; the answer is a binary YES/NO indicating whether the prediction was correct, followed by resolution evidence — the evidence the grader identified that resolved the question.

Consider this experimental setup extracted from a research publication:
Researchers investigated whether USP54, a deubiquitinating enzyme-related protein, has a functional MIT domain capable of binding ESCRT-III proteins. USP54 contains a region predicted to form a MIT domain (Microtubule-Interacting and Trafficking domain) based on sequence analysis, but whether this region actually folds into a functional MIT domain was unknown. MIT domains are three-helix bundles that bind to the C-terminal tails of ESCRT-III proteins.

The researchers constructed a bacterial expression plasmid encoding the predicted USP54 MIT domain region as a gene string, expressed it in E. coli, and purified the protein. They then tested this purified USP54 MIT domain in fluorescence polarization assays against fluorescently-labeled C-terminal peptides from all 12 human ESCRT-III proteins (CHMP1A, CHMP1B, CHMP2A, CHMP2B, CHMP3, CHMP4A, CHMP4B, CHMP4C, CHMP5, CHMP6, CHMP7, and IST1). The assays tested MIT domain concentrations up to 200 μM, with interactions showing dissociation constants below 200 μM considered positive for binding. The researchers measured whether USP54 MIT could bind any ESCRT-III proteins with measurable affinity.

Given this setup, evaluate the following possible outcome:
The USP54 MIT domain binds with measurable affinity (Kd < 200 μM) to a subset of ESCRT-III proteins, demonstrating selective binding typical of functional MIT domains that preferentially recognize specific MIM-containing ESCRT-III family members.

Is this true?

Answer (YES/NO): NO